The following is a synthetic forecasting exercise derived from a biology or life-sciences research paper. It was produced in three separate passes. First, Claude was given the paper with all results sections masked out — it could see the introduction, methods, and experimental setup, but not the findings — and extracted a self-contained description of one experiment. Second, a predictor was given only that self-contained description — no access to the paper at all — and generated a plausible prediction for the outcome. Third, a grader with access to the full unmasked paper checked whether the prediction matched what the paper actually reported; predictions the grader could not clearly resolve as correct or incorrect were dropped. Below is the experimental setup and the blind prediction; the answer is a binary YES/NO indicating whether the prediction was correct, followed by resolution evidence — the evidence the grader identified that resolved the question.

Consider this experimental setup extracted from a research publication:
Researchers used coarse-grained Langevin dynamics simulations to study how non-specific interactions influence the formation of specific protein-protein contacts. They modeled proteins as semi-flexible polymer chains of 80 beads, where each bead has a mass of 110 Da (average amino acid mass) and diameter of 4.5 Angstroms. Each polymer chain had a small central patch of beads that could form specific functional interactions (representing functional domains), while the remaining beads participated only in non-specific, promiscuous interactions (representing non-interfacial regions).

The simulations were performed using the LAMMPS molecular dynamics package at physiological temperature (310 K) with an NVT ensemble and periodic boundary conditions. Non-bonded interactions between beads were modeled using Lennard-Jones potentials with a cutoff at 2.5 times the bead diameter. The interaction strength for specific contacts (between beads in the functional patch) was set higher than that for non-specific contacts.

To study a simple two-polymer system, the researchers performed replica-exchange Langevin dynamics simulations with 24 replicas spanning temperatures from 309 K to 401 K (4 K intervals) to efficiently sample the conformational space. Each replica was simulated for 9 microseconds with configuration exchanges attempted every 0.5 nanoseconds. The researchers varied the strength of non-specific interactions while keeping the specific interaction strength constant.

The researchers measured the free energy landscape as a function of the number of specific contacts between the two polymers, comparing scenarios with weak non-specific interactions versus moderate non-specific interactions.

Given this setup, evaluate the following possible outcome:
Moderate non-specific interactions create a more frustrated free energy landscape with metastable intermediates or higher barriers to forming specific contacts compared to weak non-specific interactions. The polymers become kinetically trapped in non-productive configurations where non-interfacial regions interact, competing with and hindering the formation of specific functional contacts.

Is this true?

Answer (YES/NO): NO